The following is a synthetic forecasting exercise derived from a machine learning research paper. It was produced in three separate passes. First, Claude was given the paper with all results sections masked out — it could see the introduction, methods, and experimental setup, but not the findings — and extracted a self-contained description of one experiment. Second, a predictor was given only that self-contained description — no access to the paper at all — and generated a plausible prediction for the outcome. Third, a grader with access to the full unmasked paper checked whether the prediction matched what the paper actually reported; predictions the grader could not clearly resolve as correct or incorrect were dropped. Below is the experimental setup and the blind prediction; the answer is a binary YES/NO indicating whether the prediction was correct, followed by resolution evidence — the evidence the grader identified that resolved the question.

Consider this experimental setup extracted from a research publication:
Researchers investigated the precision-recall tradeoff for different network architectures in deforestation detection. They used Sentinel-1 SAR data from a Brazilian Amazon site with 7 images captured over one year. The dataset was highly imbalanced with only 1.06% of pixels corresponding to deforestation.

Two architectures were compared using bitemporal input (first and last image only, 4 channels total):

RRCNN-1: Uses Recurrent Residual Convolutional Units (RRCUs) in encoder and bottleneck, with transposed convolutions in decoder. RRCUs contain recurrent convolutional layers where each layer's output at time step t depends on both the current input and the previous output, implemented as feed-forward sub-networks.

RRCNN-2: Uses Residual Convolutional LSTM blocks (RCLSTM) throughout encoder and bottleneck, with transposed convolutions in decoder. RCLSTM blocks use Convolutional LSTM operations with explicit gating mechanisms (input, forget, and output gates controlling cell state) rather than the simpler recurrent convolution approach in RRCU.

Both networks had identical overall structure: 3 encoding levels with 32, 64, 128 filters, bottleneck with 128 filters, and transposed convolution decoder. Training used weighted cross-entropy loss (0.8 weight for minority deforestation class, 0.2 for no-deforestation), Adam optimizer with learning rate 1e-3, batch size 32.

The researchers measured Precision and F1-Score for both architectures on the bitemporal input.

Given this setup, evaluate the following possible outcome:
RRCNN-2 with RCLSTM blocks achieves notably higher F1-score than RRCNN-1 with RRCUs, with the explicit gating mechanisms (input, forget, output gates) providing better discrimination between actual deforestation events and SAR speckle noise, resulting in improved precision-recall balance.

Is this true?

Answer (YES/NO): NO